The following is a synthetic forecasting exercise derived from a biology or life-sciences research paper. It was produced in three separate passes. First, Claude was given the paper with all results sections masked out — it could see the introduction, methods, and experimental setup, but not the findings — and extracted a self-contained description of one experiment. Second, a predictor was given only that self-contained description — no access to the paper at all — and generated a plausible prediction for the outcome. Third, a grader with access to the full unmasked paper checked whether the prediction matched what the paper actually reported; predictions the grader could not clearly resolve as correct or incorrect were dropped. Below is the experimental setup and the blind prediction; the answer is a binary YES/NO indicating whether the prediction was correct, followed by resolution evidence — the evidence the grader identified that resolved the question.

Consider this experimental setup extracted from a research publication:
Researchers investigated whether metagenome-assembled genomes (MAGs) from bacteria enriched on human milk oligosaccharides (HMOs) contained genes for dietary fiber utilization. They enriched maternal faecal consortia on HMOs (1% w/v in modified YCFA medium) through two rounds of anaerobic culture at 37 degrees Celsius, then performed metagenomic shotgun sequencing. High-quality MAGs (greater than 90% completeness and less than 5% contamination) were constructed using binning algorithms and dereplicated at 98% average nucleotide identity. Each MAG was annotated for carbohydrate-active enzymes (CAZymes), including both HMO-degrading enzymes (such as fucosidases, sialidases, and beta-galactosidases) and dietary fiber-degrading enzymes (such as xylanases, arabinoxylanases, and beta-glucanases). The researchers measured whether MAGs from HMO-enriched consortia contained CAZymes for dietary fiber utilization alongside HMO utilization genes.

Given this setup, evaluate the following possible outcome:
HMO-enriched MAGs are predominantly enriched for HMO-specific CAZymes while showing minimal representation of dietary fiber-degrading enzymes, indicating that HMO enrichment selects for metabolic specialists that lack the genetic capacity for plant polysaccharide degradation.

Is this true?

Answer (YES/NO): NO